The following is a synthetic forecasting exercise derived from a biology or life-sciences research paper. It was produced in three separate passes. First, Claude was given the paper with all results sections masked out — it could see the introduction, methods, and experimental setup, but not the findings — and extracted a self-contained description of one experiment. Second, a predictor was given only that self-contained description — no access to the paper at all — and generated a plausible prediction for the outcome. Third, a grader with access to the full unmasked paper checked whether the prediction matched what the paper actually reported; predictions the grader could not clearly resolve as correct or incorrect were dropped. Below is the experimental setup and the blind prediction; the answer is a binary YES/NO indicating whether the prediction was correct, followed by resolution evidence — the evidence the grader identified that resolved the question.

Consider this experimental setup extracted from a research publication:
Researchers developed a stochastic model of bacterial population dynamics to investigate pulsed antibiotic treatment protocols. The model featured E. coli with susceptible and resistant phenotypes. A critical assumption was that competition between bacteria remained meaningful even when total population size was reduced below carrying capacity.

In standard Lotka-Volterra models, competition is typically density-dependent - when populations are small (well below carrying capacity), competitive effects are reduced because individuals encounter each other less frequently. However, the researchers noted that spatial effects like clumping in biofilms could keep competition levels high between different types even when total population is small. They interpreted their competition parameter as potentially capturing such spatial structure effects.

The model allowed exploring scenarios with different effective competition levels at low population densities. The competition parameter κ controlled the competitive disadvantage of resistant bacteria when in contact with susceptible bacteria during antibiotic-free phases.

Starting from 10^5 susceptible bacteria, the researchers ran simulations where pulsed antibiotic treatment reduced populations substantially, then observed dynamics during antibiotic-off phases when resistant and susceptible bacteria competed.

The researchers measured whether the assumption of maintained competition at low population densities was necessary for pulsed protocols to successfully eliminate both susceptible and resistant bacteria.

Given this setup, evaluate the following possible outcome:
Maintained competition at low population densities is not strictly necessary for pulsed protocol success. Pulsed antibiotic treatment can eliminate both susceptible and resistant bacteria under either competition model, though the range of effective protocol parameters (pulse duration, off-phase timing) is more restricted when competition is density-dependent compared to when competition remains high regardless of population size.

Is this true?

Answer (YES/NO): NO